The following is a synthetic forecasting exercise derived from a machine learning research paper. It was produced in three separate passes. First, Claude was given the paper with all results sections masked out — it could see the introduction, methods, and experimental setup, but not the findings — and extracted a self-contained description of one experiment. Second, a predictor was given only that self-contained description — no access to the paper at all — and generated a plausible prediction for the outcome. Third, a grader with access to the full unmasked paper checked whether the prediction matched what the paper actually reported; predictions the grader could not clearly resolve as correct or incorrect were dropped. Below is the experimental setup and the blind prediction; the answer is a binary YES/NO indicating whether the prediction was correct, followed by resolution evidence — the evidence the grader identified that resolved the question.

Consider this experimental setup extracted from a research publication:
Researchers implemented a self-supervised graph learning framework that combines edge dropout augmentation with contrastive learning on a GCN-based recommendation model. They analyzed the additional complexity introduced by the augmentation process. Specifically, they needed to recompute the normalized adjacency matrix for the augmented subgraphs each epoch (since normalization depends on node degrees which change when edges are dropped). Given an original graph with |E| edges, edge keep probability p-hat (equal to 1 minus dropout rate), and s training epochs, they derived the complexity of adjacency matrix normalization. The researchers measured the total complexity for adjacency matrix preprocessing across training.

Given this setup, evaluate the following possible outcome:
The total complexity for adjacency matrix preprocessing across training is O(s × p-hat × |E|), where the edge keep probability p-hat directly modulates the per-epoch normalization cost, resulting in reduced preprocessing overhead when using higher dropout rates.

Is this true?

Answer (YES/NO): NO